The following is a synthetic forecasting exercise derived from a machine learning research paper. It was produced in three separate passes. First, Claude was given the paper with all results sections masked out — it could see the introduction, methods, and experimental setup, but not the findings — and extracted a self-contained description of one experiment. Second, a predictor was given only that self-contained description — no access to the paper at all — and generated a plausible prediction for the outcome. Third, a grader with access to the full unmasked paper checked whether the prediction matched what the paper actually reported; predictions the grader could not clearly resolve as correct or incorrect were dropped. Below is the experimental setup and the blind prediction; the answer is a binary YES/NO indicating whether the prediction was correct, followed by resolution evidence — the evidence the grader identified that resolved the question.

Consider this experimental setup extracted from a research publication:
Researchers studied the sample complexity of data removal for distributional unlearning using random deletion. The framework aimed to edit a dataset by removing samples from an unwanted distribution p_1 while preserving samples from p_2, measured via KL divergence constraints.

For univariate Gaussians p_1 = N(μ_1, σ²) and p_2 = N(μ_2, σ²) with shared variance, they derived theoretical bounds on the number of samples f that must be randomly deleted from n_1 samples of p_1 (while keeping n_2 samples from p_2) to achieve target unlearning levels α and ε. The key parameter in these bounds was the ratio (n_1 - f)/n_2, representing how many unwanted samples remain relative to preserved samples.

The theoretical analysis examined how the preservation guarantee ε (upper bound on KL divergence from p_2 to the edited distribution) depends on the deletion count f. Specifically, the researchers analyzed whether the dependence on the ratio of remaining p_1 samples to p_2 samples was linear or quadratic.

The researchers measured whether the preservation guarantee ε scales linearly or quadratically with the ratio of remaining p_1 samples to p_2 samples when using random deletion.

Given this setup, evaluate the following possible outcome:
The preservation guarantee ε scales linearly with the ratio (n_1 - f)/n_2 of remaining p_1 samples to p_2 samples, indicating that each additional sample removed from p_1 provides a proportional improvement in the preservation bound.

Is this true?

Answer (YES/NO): NO